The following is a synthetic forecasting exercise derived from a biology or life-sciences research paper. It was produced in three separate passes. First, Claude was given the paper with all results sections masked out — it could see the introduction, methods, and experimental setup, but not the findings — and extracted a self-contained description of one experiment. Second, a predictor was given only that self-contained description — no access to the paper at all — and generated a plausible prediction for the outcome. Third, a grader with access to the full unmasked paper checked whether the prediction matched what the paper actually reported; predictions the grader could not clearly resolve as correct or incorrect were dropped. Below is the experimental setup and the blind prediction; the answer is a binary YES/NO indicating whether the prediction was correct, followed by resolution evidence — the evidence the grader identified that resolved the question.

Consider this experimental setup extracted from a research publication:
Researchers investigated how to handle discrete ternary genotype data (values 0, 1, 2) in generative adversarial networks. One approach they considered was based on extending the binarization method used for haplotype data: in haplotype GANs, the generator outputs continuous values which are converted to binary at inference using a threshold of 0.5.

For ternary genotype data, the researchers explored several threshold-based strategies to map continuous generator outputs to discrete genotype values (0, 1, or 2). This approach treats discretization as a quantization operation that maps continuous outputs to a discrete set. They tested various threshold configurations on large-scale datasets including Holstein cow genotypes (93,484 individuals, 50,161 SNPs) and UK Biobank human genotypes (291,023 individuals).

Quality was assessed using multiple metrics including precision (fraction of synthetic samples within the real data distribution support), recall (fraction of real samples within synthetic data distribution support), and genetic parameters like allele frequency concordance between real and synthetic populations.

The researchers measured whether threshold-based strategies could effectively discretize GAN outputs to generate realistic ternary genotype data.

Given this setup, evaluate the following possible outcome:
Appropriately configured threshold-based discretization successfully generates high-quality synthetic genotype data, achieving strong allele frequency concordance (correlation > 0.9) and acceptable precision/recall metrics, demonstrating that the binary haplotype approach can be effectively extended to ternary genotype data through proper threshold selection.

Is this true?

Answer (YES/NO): NO